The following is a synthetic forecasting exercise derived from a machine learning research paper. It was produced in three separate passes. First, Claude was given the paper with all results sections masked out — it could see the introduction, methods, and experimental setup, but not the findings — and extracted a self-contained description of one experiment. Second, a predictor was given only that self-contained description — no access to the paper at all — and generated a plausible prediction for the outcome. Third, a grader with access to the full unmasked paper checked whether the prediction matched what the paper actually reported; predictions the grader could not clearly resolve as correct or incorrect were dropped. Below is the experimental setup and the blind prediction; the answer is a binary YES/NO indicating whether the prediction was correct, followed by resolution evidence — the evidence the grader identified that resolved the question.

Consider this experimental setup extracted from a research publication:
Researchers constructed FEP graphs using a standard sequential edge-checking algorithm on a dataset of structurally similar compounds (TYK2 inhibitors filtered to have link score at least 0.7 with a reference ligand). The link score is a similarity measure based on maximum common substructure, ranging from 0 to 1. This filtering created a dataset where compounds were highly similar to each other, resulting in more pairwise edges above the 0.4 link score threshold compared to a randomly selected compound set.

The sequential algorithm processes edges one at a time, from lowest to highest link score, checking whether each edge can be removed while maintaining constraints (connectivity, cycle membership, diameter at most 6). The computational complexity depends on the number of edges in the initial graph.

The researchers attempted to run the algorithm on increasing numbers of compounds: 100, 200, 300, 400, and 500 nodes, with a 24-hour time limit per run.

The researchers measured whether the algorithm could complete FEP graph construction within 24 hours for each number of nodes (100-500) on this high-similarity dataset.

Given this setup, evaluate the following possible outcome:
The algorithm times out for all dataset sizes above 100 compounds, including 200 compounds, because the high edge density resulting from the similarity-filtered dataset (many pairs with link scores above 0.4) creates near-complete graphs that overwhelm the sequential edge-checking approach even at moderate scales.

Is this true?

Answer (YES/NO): NO